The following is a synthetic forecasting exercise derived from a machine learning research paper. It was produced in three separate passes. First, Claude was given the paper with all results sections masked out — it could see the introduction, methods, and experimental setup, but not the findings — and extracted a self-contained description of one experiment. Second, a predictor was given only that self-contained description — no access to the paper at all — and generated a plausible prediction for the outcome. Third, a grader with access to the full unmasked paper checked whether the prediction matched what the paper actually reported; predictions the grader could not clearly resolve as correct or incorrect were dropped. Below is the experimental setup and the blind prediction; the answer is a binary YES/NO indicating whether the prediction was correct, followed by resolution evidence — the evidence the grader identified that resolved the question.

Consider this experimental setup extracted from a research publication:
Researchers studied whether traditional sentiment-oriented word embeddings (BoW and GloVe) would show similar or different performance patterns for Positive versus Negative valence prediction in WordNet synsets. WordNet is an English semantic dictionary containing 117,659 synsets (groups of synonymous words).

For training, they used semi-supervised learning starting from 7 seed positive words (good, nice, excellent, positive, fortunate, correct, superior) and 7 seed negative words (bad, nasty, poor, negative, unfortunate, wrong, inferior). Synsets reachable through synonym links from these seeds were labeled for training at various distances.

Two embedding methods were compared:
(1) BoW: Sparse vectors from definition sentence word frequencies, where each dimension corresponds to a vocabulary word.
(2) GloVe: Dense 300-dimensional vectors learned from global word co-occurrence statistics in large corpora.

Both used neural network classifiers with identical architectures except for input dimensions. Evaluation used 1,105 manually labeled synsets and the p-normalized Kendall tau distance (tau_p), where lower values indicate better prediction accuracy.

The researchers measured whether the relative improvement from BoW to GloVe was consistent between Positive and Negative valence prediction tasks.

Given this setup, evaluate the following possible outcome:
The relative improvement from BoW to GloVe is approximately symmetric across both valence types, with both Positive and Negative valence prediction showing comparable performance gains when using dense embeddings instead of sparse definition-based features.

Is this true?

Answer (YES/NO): NO